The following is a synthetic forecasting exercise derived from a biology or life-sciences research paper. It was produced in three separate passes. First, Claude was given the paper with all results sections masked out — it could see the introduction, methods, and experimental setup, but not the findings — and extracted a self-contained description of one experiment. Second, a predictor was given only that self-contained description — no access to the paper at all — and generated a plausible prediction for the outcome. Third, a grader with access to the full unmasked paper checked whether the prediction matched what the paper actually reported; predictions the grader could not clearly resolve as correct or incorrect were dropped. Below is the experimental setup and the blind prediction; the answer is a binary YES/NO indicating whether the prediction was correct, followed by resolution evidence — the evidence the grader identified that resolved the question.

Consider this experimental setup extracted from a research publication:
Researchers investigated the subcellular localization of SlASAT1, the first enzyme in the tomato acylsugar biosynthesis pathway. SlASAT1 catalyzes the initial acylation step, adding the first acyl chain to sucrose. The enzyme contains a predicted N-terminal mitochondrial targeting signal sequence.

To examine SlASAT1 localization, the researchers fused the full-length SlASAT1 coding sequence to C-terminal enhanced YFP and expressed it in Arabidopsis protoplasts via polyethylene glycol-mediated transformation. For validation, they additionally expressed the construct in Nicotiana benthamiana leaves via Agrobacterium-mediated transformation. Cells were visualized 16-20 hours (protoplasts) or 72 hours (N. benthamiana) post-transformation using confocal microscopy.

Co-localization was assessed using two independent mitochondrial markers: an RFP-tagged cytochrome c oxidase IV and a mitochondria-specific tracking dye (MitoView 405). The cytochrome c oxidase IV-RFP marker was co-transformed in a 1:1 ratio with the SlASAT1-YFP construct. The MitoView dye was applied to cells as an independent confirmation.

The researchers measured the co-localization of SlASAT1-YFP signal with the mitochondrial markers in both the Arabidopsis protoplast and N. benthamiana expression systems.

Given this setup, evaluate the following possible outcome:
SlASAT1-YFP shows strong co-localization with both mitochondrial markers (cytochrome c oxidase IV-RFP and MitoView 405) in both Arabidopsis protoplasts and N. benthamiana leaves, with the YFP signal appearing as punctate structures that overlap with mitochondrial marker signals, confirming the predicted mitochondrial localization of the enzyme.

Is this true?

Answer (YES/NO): YES